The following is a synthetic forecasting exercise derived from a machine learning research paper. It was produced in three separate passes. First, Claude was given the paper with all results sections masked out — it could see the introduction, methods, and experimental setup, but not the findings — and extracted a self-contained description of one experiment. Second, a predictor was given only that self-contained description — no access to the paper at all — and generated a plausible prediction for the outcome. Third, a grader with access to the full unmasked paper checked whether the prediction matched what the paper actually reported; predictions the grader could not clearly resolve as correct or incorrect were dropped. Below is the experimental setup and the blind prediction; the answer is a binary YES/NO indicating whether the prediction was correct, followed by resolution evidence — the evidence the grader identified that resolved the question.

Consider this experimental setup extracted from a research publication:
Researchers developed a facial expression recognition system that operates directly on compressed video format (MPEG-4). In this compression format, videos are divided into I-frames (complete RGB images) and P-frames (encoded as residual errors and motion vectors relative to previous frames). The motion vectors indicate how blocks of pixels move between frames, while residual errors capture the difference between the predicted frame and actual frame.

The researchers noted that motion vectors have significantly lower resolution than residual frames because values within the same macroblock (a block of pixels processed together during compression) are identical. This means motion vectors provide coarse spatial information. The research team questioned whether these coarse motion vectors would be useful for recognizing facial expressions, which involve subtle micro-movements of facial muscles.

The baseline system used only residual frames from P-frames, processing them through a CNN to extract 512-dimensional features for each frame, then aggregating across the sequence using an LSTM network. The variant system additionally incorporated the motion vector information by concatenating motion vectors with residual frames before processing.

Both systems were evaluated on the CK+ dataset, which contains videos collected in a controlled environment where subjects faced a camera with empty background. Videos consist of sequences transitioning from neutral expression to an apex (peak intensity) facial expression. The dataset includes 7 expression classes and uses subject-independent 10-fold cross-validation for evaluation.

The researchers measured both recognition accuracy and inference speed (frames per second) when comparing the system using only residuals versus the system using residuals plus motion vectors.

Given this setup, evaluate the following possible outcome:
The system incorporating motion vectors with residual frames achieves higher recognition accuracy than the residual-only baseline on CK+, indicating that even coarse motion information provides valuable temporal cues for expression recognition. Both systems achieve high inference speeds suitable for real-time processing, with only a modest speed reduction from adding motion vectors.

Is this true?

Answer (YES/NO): NO